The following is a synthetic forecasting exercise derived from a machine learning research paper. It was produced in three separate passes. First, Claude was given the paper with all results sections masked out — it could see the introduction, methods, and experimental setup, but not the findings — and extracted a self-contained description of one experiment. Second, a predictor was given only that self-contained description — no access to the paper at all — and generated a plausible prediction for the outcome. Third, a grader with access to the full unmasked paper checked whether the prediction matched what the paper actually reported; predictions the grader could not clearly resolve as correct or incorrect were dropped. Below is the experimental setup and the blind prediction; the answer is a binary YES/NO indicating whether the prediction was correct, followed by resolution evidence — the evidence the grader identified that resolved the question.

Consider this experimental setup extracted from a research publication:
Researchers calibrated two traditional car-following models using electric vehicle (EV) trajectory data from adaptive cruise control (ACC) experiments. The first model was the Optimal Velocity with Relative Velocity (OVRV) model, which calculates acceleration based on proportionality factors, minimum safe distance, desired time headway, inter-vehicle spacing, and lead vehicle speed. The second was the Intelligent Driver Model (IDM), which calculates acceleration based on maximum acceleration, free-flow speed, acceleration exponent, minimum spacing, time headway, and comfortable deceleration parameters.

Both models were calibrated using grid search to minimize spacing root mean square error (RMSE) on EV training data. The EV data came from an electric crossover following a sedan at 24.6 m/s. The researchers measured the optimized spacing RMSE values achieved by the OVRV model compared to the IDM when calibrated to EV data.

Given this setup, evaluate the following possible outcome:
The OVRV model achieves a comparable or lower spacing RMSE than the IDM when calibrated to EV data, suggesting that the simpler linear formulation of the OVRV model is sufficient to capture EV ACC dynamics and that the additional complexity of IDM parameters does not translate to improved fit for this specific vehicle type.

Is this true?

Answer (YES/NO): YES